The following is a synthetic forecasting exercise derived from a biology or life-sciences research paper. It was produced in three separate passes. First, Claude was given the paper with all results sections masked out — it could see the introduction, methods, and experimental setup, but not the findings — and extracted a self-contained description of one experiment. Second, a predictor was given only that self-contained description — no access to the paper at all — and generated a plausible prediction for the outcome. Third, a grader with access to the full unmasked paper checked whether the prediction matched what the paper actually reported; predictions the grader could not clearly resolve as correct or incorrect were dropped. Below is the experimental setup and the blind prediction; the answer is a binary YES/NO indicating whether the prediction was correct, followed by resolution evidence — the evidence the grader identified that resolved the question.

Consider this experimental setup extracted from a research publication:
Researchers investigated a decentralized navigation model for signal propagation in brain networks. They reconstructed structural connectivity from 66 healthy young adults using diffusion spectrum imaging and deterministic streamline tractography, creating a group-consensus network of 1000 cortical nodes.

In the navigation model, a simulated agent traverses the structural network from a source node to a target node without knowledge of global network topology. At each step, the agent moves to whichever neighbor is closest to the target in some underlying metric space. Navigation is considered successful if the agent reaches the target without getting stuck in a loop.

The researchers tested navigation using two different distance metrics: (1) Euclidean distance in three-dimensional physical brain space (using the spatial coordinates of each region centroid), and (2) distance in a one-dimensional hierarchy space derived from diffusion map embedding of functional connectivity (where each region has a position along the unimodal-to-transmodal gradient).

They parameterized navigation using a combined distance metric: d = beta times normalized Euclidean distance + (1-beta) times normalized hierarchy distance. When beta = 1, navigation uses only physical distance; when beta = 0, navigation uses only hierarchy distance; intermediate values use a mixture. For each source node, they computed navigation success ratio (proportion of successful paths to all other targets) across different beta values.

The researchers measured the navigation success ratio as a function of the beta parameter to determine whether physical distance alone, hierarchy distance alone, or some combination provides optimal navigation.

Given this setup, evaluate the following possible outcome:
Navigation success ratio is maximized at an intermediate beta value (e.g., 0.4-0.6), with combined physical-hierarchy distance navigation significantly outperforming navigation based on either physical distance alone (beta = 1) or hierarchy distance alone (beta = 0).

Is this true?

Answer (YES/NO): NO